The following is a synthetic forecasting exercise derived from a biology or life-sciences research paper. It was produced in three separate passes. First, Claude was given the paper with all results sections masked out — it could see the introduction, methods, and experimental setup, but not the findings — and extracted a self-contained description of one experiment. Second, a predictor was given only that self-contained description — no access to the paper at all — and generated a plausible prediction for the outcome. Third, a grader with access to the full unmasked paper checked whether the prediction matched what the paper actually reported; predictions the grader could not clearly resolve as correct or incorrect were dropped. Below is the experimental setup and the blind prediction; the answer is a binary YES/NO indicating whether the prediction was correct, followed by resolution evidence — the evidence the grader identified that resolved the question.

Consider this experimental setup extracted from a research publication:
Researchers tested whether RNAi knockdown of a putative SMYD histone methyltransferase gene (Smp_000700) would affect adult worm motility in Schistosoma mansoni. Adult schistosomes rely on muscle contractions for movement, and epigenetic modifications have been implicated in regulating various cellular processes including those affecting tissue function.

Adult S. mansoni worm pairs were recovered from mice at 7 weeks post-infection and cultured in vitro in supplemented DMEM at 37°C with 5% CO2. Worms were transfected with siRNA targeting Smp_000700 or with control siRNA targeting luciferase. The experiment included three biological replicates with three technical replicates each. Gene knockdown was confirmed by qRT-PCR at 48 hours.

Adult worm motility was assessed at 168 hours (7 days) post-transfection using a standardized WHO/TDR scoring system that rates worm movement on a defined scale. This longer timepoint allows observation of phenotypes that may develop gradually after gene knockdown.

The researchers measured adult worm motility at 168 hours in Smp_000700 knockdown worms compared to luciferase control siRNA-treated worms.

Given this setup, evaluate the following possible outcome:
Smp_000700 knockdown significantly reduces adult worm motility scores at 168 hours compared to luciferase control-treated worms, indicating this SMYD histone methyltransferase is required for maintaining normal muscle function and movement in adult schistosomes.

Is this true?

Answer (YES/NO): YES